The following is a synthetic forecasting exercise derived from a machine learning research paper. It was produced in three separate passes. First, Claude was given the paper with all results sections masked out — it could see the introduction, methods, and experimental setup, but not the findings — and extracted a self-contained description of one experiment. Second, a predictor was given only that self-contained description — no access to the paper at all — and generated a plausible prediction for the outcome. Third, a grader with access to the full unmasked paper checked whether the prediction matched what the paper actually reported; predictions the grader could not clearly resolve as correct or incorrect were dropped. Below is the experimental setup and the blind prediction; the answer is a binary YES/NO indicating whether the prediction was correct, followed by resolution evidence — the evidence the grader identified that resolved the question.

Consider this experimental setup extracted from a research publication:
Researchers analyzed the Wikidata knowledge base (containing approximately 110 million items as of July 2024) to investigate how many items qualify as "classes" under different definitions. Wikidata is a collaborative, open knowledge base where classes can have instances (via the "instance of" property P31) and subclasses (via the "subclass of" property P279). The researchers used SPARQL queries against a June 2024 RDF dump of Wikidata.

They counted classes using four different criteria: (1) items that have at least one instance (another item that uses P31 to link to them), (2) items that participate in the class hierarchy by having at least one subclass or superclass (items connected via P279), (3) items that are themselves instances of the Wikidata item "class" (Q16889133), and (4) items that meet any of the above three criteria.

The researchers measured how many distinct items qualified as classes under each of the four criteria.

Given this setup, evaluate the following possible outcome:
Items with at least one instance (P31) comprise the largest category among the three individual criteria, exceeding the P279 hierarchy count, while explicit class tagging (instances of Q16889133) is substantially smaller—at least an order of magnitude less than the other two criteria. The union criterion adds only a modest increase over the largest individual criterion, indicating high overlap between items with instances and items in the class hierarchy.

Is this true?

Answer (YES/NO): NO